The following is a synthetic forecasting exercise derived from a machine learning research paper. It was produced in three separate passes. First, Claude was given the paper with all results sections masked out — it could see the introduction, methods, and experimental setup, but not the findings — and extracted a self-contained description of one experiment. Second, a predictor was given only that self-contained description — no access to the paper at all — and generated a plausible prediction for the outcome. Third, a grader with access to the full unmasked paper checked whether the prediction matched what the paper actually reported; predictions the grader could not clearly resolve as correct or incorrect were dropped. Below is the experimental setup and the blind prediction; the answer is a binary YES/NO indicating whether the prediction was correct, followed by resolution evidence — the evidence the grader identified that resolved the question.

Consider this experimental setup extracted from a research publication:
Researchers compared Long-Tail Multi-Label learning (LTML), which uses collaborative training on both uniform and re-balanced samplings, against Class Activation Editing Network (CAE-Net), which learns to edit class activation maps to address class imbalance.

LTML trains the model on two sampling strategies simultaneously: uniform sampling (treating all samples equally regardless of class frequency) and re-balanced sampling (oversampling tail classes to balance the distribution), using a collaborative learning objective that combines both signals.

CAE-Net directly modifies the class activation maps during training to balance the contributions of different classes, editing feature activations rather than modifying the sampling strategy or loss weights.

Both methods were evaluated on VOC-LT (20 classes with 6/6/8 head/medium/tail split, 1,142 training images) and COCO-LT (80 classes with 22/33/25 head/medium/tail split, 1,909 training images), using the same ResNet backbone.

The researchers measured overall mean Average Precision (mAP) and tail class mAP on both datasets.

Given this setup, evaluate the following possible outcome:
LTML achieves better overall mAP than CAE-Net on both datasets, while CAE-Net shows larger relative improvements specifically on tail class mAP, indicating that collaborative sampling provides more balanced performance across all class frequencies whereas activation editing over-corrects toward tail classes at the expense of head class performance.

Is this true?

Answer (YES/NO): NO